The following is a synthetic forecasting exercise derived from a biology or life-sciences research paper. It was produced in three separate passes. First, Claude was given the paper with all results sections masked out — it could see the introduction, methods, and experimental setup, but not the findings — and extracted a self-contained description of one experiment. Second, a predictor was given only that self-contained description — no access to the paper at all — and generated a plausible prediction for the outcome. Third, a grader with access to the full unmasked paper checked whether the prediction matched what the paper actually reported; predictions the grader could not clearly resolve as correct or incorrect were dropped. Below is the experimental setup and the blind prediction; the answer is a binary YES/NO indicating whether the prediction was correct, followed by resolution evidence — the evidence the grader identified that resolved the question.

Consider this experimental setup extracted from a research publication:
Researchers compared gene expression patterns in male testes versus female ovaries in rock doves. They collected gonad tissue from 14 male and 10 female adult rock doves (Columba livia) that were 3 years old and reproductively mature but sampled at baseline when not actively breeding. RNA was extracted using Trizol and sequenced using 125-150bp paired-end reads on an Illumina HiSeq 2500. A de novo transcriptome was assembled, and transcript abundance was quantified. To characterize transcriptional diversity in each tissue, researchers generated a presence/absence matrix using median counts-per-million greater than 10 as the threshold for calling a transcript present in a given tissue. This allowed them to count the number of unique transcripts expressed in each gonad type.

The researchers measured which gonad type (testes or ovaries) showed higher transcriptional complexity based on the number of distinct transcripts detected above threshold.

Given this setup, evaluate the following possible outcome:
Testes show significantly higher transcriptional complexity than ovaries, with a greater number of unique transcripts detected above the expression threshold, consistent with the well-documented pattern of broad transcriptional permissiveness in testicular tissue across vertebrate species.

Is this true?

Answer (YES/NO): YES